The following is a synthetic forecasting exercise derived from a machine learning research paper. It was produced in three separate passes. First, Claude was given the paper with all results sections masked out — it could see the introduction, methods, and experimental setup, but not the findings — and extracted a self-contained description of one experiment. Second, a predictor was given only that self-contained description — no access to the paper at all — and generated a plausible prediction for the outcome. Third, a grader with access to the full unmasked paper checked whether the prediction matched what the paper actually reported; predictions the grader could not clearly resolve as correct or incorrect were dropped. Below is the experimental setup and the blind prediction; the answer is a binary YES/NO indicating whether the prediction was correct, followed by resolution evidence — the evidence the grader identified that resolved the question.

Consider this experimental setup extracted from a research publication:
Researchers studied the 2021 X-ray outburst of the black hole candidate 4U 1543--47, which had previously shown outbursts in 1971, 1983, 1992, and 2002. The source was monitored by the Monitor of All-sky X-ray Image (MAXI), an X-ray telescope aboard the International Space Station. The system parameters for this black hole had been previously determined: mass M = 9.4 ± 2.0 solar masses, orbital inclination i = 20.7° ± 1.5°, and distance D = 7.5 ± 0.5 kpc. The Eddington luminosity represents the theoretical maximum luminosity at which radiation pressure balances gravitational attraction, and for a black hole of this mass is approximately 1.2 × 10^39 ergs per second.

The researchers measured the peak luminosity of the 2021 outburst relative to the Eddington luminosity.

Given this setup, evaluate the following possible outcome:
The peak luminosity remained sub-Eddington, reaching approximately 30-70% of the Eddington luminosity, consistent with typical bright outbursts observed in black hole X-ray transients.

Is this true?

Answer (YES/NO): NO